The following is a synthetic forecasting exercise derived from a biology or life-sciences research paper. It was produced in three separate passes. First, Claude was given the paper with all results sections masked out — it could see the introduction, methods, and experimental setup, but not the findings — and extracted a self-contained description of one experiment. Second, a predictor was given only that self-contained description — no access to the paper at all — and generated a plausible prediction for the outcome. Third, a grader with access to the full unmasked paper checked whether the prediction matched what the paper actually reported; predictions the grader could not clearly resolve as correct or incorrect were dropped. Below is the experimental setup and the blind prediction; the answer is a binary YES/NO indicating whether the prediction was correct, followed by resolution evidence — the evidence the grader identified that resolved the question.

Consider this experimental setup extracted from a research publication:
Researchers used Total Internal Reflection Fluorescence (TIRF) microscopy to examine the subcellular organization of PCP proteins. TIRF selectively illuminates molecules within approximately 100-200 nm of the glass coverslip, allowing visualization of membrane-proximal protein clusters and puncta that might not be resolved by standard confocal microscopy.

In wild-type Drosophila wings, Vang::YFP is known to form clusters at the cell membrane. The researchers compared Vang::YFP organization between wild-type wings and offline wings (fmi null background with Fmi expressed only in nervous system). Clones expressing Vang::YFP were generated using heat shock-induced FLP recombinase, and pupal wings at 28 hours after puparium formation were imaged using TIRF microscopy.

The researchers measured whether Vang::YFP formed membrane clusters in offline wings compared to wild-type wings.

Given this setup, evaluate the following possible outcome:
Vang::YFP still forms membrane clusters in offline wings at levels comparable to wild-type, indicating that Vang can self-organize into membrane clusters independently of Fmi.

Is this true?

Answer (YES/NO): YES